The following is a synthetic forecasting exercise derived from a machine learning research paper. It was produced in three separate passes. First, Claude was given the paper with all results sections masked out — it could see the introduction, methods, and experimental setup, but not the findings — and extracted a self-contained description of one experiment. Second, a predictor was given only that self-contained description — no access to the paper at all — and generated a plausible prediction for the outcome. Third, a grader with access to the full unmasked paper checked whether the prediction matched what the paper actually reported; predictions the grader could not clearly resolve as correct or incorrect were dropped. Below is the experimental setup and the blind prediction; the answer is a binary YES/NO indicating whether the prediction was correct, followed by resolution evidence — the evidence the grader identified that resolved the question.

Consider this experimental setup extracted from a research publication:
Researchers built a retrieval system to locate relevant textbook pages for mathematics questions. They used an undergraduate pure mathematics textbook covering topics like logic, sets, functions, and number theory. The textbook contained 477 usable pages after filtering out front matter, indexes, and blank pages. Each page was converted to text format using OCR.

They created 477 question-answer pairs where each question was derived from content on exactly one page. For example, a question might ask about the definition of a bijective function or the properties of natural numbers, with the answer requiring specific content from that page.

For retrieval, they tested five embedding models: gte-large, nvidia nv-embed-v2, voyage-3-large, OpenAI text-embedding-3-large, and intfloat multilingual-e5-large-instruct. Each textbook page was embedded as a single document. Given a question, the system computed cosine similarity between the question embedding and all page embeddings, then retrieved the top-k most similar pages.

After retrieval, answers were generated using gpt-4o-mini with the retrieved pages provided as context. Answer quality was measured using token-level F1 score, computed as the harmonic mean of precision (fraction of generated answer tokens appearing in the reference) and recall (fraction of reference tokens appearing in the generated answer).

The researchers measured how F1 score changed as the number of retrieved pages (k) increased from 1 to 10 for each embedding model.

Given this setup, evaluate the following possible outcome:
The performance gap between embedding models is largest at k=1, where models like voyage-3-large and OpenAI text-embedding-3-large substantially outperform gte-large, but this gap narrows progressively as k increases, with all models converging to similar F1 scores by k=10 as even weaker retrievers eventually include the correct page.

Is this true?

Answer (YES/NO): NO